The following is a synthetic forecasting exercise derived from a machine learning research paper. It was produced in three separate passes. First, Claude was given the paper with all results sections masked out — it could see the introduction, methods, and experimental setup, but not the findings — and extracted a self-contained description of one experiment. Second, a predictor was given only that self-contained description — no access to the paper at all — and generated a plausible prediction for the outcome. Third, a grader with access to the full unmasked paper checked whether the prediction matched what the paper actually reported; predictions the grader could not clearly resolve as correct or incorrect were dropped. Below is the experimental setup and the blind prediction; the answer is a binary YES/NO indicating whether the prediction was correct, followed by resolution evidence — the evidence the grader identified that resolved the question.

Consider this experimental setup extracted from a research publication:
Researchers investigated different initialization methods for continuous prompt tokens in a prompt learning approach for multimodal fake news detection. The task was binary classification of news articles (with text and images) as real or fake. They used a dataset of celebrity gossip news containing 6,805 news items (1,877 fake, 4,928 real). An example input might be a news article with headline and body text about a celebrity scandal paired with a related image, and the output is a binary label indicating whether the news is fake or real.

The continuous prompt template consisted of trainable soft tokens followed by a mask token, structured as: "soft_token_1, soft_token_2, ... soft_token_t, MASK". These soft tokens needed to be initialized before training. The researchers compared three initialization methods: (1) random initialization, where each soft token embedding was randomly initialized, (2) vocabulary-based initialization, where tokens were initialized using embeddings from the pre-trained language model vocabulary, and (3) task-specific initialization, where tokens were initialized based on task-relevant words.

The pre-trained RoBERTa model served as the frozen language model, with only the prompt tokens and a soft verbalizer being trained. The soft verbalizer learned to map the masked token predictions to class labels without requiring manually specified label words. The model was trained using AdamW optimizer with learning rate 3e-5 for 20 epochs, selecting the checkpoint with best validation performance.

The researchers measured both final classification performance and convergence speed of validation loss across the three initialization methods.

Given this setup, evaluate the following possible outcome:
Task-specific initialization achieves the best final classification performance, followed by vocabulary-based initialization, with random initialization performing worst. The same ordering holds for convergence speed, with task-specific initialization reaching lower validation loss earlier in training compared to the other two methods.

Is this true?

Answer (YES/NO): NO